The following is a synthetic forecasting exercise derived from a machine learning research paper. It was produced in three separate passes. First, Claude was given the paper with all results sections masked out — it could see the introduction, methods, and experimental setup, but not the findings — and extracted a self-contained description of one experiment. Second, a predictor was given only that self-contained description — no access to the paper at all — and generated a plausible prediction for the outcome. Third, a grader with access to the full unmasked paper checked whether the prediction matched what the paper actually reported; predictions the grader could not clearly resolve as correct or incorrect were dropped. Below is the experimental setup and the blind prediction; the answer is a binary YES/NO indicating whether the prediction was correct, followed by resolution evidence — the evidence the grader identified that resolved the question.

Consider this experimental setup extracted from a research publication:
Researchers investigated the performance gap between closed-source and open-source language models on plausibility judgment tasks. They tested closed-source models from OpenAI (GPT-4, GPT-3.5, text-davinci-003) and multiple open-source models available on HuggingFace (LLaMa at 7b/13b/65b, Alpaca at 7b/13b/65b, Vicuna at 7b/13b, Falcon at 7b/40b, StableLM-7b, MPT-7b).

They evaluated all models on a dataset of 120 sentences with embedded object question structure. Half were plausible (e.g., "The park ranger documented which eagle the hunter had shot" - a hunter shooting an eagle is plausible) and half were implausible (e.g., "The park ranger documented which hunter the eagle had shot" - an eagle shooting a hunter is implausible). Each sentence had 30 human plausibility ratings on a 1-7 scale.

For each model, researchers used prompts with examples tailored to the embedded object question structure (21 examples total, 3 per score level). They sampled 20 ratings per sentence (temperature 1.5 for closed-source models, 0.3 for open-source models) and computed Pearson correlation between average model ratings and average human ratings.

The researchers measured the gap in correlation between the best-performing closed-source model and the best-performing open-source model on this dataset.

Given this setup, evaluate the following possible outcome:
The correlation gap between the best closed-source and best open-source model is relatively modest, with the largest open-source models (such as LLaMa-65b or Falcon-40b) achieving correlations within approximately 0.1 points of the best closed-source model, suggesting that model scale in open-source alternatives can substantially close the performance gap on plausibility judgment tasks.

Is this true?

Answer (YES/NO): NO